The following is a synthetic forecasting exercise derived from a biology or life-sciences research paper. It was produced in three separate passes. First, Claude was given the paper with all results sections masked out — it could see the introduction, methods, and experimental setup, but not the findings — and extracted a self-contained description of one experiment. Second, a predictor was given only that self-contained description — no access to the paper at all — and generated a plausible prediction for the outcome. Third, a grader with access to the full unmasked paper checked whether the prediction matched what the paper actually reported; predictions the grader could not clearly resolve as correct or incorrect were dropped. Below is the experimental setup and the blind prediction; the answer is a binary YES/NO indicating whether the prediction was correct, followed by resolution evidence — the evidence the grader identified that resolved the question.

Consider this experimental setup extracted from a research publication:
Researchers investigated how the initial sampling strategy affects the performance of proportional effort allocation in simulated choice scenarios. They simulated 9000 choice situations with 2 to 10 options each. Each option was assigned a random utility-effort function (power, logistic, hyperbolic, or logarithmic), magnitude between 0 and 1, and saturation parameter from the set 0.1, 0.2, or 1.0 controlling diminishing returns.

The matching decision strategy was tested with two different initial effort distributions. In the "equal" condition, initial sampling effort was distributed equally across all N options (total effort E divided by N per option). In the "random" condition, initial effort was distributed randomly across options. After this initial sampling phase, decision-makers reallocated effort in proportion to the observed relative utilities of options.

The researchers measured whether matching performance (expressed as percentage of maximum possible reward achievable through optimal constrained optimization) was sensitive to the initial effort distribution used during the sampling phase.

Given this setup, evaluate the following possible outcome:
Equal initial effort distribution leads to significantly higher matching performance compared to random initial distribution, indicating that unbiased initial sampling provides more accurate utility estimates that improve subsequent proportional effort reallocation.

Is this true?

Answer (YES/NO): YES